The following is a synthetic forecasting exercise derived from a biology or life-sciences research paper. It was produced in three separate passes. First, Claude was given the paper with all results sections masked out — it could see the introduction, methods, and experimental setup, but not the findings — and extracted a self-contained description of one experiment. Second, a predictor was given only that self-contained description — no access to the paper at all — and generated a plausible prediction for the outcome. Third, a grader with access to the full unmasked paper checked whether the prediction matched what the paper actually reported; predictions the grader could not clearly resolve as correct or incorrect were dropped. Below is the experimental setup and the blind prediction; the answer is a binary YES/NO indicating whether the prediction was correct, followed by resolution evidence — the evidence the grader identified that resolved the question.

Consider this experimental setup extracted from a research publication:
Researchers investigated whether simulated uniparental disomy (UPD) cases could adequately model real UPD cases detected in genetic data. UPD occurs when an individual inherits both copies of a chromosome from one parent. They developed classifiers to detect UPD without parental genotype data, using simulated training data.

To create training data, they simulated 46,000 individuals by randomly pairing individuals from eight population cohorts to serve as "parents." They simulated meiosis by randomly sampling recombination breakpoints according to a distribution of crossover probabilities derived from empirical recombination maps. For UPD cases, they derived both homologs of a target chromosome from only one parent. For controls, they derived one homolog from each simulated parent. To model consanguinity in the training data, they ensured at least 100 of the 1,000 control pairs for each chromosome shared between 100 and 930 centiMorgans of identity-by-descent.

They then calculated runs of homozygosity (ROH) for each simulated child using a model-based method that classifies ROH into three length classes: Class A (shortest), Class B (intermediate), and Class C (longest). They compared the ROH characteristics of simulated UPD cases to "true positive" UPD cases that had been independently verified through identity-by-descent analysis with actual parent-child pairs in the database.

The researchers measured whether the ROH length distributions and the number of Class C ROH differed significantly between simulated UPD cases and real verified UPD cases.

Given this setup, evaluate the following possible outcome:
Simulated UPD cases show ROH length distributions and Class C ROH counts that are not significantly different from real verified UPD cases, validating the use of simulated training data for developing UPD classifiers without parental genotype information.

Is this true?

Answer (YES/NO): NO